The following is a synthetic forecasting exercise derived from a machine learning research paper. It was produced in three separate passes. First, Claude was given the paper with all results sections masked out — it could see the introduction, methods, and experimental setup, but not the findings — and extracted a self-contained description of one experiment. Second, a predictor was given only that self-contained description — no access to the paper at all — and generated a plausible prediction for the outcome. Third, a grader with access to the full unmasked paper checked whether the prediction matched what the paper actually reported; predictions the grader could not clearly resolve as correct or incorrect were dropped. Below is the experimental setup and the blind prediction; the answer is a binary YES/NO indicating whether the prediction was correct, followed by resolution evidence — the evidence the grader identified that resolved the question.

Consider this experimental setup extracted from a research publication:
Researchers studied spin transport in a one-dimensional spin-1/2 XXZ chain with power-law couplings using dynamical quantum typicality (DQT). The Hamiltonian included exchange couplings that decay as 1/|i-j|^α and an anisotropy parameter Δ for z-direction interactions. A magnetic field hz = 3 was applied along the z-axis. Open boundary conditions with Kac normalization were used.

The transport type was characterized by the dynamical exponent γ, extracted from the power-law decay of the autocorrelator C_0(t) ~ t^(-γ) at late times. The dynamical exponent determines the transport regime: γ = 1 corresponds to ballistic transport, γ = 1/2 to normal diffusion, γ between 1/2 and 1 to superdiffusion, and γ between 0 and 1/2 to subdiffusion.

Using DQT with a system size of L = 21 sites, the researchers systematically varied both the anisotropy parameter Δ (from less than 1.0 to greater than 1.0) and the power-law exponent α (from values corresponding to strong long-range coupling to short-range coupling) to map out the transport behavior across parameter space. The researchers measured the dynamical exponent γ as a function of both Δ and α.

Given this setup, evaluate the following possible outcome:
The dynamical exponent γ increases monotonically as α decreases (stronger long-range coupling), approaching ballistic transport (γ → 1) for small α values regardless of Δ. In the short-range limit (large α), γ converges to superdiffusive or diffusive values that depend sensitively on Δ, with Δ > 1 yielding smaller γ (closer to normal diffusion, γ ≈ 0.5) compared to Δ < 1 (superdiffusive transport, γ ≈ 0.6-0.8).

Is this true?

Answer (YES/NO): NO